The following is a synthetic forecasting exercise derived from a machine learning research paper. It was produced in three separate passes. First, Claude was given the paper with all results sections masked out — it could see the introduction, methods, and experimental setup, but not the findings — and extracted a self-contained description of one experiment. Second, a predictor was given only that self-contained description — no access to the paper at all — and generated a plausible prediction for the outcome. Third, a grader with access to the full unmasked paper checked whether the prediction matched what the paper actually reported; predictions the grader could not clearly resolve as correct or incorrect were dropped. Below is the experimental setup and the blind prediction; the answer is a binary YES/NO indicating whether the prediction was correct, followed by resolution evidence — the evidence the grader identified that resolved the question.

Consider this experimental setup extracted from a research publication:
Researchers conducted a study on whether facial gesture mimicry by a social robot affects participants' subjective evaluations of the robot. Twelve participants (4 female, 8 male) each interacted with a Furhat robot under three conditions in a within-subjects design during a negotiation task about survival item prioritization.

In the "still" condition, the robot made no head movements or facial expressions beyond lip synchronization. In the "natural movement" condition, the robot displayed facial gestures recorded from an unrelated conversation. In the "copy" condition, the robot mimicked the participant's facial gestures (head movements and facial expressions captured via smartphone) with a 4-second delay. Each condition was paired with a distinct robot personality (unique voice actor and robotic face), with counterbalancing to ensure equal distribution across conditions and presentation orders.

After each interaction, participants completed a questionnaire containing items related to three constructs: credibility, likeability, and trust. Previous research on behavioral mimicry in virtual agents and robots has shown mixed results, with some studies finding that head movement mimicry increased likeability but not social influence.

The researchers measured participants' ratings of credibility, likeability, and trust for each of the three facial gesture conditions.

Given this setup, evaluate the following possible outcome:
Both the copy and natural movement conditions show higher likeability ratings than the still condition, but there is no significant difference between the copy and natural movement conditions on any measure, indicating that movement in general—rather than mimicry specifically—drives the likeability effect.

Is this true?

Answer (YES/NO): NO